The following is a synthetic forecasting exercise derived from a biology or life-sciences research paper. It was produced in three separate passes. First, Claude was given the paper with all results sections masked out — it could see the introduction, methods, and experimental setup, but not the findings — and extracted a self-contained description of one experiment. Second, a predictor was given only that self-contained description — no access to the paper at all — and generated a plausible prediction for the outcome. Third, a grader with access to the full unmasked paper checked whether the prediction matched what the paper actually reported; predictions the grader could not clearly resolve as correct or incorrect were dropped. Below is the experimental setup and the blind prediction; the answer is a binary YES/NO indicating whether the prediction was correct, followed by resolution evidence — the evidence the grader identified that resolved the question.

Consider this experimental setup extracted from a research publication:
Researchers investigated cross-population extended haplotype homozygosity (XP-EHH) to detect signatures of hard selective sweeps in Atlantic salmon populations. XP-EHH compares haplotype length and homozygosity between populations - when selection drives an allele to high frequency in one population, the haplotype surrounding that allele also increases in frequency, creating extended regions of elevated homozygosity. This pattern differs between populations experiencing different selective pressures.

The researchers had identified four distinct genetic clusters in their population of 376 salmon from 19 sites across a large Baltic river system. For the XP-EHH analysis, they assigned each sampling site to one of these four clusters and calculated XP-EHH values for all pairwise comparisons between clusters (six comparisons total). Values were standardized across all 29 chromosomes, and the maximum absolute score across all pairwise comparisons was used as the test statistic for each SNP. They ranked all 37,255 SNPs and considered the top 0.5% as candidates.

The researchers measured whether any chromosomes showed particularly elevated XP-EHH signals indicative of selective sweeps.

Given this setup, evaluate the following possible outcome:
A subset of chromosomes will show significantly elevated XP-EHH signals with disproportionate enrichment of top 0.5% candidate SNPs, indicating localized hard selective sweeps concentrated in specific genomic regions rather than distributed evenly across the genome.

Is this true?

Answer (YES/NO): YES